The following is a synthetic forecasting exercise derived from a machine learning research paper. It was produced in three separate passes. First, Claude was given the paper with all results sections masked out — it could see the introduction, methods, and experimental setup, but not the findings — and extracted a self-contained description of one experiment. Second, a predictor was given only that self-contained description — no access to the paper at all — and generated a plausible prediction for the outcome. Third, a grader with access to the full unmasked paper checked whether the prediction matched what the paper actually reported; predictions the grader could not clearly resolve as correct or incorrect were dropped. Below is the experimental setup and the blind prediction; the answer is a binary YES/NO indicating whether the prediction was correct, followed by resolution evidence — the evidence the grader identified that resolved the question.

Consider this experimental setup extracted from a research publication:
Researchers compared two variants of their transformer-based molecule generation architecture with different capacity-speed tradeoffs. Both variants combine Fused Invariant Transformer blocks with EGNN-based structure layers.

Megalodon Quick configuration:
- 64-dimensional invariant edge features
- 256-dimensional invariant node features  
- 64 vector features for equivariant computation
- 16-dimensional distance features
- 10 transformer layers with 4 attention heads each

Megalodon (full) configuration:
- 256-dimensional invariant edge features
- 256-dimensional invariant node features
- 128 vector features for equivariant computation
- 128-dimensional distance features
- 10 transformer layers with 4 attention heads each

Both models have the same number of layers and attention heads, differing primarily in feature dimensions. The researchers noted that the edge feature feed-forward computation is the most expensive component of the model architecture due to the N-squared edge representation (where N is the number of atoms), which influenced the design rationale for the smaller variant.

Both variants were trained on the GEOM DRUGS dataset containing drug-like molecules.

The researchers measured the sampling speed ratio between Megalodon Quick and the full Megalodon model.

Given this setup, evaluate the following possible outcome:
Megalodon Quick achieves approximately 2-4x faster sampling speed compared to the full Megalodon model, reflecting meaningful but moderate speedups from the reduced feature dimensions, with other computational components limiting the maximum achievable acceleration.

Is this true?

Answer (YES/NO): YES